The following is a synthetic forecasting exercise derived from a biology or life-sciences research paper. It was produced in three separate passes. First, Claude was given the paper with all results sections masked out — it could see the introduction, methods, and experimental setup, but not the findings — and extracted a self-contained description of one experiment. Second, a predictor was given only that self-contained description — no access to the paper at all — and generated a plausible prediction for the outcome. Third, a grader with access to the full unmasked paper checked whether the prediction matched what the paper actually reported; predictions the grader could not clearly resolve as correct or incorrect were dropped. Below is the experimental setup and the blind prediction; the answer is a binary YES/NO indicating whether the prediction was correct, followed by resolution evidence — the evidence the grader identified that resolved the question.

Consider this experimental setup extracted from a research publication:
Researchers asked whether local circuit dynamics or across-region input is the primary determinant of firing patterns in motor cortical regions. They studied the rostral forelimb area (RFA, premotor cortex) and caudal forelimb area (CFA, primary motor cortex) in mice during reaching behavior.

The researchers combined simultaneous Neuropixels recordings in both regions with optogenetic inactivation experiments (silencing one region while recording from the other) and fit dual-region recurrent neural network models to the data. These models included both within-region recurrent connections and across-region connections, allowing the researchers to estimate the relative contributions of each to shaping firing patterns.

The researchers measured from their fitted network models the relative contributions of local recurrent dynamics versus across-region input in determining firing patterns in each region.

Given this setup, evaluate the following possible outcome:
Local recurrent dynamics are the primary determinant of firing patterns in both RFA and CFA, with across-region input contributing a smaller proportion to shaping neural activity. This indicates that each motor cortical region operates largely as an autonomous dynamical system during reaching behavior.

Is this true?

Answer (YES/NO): NO